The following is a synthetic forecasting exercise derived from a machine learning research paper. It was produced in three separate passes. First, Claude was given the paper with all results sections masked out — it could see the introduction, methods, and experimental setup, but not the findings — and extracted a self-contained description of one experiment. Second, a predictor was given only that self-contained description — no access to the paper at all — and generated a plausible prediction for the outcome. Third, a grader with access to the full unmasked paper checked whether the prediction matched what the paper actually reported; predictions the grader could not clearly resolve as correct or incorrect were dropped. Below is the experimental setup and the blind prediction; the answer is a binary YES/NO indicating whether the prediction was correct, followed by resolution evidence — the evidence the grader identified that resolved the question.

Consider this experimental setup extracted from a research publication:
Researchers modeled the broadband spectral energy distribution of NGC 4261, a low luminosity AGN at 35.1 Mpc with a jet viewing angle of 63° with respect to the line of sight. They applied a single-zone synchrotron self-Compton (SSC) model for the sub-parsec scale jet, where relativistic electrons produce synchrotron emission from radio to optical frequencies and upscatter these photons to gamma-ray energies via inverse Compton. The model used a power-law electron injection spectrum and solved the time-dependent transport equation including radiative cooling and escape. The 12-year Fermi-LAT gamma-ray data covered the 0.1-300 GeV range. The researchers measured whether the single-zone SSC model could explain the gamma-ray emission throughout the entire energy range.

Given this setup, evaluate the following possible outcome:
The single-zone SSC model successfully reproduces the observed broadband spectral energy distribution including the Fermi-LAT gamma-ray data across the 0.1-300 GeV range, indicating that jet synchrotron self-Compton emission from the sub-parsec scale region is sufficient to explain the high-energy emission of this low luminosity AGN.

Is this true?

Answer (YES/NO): NO